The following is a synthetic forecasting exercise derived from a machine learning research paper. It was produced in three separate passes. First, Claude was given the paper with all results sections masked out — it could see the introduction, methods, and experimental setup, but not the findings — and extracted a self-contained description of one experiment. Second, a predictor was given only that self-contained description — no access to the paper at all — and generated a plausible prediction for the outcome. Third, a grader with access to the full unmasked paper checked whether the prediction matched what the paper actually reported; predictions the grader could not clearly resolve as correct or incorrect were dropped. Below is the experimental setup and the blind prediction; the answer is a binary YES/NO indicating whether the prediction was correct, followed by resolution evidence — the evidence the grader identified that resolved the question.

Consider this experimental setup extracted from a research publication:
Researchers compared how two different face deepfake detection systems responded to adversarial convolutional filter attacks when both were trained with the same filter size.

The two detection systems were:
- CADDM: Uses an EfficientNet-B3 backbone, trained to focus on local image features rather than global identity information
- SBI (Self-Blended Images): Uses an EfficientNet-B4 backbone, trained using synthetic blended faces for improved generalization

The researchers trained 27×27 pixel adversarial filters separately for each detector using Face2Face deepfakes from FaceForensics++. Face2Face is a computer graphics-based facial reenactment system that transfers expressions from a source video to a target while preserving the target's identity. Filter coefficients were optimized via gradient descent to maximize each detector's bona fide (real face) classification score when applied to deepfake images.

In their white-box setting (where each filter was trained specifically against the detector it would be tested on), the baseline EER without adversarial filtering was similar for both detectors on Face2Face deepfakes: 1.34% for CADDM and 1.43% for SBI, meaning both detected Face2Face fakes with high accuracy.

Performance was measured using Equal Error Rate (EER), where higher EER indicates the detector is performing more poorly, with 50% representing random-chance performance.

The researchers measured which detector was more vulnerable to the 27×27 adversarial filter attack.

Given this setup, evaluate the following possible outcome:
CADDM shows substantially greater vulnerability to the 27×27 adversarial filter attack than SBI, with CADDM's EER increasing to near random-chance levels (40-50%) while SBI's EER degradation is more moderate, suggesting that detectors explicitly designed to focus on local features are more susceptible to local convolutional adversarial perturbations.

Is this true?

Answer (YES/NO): NO